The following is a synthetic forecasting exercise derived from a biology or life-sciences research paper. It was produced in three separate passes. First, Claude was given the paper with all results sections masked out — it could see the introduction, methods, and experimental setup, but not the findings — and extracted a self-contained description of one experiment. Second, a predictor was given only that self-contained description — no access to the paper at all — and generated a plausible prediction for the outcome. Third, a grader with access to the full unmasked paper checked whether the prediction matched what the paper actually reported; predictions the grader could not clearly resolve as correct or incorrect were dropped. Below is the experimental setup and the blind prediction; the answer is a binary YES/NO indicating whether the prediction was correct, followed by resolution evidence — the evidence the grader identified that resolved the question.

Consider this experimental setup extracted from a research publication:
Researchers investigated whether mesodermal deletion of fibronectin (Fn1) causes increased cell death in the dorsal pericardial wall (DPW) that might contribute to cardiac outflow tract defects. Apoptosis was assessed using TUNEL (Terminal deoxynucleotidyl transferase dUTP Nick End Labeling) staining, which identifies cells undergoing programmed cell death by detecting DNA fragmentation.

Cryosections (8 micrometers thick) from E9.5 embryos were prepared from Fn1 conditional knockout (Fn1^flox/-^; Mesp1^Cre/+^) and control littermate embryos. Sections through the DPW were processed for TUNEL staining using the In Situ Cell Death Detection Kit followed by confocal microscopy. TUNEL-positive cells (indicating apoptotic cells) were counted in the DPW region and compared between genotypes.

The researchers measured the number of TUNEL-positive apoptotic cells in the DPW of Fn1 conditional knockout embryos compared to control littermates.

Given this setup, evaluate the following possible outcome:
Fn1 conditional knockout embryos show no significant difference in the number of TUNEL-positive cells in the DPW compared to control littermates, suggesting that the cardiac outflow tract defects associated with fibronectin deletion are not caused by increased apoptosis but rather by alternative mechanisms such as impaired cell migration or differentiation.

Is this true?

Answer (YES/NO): YES